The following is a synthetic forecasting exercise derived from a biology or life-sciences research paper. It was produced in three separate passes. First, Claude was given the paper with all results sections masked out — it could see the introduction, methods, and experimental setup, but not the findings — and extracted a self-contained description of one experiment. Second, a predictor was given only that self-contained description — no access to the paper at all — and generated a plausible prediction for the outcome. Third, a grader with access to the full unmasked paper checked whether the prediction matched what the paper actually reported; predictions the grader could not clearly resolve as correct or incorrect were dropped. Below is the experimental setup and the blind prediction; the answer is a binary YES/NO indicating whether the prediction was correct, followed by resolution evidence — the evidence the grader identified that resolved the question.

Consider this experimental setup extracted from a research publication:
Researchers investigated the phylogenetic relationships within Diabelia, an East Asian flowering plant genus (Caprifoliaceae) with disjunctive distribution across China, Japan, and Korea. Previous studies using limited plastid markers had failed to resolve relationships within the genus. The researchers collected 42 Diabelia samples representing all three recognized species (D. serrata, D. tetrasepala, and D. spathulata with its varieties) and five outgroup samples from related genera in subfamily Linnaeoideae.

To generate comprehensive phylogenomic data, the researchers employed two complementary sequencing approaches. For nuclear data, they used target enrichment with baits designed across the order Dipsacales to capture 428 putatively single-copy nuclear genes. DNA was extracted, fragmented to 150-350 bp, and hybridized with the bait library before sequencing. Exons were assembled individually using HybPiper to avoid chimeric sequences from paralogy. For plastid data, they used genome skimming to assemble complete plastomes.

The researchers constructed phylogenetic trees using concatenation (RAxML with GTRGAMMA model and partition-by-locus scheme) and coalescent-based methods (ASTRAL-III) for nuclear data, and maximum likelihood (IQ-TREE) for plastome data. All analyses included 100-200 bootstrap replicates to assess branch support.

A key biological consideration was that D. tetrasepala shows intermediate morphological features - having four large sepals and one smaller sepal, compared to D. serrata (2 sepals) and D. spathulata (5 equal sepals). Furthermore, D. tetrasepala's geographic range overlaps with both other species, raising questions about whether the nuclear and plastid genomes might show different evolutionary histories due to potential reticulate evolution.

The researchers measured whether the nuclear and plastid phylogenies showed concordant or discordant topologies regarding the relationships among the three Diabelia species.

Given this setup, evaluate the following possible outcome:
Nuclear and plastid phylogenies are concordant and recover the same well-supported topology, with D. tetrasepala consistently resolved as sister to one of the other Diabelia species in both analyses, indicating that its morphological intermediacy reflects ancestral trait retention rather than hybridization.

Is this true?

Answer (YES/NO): NO